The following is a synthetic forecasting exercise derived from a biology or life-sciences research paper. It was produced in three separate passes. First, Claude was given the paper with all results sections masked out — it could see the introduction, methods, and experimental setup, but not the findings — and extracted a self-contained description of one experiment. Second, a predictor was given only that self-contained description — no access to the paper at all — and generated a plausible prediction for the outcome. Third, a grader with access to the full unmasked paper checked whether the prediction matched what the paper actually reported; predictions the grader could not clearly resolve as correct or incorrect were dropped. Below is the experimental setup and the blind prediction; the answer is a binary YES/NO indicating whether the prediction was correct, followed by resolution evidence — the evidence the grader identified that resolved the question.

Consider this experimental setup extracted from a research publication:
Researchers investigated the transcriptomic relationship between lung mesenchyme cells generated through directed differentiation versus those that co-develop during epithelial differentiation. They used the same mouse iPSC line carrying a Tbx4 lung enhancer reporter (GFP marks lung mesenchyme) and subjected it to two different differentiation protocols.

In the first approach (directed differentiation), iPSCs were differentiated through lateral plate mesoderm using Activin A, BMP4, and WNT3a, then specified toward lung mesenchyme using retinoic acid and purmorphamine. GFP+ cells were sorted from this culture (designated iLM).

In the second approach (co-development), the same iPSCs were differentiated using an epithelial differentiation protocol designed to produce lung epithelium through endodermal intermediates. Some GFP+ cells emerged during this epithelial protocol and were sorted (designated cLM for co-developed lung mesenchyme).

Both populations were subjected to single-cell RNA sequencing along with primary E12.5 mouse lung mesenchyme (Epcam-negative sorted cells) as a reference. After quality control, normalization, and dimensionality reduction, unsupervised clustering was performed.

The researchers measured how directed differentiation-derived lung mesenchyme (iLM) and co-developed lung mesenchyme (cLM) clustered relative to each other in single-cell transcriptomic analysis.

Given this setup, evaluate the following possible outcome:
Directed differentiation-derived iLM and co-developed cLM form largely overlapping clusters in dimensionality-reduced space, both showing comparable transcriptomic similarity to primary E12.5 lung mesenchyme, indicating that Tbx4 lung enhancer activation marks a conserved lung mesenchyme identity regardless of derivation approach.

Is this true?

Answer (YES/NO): NO